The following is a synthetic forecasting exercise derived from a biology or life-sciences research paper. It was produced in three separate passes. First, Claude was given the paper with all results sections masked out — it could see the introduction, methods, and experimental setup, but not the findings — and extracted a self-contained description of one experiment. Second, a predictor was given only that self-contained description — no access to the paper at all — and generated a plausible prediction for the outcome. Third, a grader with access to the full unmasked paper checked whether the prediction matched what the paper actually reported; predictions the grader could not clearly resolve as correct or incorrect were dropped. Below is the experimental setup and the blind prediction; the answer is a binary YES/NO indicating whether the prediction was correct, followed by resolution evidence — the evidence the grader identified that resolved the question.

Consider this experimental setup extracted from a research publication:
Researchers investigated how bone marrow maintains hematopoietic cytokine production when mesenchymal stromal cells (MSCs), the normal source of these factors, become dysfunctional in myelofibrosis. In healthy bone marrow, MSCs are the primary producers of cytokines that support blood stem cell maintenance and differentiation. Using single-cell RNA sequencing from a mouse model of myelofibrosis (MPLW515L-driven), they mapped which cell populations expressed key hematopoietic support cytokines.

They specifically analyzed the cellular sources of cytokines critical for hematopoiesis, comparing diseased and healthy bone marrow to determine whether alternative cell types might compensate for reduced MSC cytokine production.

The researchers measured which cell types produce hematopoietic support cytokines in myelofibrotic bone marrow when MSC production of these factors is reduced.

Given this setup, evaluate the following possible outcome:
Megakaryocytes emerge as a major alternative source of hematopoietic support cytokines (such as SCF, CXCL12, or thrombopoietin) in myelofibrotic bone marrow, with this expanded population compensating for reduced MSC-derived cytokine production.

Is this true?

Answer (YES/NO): NO